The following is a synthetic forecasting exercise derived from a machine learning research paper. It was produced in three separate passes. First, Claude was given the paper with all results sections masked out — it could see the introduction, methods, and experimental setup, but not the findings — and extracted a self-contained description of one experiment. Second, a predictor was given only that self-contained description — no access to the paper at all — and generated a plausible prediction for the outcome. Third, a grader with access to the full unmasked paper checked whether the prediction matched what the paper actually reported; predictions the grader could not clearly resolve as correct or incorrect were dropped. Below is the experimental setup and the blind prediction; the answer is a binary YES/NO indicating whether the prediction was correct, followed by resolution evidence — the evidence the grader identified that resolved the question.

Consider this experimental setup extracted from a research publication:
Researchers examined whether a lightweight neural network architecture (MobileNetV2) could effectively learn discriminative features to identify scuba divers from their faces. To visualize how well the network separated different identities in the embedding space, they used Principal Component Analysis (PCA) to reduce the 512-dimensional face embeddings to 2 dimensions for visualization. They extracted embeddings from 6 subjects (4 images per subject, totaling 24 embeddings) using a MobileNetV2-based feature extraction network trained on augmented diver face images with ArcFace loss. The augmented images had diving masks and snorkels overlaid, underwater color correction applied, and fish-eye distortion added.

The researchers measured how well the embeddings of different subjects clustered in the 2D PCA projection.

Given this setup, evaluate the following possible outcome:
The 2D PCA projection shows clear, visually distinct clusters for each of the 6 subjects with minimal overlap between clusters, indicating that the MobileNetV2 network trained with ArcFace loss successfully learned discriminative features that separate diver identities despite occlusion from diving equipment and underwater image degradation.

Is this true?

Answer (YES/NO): NO